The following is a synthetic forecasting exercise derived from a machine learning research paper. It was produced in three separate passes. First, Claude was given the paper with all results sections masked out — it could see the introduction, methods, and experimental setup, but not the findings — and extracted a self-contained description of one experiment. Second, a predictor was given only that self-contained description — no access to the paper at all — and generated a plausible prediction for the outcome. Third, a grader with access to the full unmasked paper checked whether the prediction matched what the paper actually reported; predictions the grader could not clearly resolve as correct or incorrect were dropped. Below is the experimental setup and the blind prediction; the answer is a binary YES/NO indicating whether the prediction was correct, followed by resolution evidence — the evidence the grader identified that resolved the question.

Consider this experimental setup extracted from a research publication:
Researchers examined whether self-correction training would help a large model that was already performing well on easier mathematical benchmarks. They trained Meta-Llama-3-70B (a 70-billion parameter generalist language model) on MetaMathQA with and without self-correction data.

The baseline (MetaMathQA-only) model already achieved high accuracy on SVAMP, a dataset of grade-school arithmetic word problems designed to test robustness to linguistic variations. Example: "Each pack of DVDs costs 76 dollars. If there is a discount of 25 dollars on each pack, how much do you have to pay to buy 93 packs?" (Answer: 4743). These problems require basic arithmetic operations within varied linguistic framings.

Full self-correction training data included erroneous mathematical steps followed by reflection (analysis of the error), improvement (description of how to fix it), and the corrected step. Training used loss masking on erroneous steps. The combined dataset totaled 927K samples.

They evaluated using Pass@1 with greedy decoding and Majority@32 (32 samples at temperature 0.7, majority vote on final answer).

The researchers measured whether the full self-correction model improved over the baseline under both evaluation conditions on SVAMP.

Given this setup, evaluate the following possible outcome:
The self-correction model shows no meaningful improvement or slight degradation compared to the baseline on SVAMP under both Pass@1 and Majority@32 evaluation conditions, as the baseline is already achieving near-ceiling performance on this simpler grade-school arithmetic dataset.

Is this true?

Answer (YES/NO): YES